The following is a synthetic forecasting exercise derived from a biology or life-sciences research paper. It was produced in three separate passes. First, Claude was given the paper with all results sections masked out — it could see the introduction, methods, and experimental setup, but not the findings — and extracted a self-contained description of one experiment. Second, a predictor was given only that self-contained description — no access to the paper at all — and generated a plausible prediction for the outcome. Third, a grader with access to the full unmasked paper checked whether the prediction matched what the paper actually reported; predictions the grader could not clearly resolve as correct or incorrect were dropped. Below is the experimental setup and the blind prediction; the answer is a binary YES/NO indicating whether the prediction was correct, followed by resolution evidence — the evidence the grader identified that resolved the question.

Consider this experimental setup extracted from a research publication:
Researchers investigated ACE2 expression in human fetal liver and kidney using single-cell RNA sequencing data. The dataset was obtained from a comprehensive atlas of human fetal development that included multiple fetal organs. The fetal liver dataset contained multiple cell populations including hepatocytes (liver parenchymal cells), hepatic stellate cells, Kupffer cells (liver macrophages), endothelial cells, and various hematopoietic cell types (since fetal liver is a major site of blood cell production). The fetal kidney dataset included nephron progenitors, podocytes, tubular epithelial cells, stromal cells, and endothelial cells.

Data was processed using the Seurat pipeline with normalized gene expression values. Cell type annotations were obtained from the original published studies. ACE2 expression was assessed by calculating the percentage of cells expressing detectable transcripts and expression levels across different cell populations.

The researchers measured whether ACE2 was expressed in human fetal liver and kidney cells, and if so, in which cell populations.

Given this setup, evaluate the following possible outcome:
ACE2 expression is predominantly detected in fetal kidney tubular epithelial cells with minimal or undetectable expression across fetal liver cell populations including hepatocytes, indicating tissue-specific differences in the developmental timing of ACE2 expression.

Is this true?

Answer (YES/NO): NO